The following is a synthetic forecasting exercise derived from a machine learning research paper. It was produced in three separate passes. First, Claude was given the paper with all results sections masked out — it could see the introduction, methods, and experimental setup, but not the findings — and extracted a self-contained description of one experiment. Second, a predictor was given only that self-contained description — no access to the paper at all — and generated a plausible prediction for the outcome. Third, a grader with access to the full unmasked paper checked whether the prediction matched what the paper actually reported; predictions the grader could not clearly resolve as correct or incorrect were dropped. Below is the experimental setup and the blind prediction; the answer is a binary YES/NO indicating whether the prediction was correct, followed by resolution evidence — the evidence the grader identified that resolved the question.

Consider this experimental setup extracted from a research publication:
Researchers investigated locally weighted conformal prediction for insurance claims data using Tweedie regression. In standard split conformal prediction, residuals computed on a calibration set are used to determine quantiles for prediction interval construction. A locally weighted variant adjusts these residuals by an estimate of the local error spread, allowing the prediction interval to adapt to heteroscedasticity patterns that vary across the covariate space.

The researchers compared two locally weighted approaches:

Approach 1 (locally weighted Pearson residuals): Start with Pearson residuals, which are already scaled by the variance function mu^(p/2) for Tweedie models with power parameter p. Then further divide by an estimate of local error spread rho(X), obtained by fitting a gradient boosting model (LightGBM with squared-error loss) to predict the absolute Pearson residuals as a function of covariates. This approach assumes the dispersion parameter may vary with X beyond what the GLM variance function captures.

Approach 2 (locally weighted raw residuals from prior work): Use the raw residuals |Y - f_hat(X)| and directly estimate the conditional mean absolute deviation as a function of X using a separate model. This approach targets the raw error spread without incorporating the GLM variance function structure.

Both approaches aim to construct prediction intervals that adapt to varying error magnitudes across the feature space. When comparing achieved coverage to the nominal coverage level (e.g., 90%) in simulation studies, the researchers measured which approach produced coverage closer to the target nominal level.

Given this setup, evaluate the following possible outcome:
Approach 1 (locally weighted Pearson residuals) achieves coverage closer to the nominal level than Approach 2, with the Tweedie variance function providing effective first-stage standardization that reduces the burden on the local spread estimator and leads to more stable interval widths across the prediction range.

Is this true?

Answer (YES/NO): YES